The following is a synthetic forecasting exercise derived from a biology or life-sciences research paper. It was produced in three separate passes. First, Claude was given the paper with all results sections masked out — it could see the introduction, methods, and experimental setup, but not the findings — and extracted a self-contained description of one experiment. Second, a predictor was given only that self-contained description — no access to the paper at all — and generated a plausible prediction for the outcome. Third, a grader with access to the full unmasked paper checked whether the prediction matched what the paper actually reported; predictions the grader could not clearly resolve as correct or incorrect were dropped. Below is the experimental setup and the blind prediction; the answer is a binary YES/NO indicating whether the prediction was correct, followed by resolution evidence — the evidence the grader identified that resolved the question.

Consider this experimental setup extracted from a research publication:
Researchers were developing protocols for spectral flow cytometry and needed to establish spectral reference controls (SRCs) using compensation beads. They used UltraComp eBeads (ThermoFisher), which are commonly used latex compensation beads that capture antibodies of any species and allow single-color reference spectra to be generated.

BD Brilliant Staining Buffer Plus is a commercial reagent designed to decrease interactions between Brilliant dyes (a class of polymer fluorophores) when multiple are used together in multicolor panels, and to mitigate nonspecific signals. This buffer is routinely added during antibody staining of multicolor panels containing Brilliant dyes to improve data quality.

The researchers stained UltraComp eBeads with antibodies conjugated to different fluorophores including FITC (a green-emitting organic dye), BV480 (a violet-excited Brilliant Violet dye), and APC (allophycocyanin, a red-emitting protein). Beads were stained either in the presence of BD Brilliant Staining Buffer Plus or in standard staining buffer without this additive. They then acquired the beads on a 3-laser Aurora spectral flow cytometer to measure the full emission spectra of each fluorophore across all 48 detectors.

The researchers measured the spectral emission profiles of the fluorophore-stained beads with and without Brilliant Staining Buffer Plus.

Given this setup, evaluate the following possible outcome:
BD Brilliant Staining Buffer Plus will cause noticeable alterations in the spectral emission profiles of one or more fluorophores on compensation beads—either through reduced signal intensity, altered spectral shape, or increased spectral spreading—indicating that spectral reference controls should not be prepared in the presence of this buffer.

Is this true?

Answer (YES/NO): YES